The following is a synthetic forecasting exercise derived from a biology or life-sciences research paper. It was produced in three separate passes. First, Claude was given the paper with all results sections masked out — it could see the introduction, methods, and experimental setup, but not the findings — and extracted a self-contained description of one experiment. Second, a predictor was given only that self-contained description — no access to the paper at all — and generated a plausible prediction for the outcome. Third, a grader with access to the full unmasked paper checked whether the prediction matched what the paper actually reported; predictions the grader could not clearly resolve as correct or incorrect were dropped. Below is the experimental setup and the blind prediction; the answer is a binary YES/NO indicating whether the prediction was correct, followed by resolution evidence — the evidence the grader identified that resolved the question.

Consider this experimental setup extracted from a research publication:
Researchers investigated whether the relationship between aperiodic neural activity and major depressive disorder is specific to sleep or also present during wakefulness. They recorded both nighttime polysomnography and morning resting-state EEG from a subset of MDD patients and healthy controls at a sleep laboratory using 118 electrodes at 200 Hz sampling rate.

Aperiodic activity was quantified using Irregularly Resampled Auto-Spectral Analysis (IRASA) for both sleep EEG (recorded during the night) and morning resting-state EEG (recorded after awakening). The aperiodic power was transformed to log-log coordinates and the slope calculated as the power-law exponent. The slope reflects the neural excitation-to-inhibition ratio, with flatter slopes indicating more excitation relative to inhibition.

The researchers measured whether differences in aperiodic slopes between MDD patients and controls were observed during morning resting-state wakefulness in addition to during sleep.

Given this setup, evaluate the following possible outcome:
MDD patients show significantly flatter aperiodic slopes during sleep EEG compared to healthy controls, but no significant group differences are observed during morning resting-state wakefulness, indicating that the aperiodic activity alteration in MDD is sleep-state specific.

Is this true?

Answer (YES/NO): YES